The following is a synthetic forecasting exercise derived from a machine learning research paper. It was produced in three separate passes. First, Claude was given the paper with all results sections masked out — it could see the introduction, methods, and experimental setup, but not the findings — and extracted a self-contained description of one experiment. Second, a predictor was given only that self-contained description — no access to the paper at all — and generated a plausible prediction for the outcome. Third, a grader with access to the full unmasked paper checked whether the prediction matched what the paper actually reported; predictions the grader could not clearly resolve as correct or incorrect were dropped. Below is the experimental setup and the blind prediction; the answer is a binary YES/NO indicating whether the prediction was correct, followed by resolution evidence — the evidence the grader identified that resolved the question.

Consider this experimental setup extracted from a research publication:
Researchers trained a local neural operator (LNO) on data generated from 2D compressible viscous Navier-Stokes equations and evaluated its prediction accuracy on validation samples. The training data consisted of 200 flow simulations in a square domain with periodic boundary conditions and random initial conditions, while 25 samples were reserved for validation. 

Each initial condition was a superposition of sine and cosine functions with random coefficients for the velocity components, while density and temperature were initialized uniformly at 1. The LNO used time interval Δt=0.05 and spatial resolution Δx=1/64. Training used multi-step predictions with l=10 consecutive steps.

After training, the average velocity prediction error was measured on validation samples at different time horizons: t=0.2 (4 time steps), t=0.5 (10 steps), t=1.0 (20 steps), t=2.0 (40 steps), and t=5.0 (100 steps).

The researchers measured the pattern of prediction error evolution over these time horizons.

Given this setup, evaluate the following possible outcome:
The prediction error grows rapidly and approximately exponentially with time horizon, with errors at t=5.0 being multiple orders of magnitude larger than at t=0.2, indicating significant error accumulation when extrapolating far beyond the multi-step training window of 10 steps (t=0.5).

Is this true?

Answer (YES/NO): NO